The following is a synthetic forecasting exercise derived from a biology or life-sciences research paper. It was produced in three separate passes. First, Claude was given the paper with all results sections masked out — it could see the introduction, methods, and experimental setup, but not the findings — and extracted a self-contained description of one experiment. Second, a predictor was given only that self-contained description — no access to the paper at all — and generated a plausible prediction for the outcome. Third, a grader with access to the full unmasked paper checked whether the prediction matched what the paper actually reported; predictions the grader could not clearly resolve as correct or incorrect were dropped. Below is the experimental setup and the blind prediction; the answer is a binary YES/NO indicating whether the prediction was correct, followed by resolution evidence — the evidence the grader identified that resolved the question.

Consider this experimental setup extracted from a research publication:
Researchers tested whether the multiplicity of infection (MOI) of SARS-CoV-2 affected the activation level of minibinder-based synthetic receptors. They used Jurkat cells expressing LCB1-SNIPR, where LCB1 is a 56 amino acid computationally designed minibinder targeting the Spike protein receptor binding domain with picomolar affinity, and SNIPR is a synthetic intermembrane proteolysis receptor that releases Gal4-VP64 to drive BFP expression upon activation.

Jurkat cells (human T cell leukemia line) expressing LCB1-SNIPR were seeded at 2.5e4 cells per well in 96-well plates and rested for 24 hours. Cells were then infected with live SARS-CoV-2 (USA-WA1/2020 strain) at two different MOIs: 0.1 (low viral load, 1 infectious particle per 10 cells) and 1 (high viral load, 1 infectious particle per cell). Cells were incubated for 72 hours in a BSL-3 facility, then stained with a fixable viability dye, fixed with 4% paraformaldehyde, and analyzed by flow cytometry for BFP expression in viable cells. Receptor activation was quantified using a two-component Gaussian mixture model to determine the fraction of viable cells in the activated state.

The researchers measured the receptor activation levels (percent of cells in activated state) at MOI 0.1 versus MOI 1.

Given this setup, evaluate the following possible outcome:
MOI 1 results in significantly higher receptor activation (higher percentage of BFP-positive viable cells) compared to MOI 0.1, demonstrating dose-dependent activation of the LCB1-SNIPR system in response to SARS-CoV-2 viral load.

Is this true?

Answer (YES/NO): NO